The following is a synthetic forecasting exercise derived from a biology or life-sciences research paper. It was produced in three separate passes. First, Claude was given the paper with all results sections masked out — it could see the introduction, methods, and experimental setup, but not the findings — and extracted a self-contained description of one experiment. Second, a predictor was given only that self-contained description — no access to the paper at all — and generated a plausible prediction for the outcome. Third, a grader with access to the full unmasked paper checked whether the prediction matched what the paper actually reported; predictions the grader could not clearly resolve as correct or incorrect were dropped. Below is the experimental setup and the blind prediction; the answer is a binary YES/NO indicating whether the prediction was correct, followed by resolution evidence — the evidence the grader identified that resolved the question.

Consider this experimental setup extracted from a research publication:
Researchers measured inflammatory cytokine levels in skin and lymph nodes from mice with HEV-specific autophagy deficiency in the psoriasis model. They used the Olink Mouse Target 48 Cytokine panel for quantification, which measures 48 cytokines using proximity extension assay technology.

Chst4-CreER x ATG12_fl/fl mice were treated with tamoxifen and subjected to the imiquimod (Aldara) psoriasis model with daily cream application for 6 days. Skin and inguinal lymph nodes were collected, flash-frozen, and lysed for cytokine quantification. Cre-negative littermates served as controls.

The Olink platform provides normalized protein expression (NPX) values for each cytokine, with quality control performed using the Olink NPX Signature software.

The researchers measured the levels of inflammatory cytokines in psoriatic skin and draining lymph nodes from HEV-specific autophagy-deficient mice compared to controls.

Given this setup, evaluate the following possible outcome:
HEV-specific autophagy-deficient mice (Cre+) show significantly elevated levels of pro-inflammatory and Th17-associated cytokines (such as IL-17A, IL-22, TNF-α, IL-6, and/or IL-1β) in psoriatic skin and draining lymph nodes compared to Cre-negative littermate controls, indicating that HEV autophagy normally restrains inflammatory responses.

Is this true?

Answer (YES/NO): NO